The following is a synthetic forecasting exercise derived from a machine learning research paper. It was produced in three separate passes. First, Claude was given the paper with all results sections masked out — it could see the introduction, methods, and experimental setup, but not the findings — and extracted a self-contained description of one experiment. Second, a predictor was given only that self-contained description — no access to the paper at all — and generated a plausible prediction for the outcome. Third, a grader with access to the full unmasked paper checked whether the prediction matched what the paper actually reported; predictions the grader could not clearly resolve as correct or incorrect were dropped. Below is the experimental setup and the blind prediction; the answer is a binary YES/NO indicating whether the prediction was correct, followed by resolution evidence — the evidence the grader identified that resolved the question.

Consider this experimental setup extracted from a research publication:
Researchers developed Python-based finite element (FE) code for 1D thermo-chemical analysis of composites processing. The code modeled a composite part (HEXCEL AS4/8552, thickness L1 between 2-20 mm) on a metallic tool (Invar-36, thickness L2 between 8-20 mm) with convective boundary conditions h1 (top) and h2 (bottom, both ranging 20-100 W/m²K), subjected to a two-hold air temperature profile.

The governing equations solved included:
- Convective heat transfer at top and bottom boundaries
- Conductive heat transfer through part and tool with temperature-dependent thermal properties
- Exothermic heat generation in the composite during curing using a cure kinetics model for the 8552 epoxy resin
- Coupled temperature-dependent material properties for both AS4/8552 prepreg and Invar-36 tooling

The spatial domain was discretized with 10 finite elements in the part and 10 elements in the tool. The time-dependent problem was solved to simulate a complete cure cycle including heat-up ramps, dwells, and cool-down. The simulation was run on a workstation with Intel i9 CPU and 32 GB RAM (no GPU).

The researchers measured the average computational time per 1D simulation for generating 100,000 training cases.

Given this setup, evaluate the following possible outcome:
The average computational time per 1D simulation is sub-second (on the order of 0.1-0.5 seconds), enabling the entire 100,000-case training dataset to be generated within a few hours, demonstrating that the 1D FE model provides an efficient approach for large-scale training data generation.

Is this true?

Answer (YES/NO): NO